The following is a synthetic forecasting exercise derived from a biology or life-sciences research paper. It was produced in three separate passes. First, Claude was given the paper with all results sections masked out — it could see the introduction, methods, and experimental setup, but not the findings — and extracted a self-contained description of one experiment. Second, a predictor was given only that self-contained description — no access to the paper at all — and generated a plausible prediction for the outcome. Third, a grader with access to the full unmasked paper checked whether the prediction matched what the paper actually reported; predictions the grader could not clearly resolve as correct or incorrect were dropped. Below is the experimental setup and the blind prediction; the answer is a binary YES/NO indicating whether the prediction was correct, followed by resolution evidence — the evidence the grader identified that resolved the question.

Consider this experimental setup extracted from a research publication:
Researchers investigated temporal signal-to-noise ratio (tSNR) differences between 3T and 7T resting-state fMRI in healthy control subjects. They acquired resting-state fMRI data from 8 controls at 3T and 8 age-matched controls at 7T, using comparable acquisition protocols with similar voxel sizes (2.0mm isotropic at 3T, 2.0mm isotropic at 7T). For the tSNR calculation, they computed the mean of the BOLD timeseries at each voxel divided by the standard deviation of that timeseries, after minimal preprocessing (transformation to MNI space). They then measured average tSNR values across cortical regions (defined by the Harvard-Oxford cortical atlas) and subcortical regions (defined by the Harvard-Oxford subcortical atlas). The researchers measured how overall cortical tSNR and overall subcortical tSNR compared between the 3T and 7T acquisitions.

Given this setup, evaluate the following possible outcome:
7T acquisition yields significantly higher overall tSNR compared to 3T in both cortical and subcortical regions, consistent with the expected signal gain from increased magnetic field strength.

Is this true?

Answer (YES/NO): NO